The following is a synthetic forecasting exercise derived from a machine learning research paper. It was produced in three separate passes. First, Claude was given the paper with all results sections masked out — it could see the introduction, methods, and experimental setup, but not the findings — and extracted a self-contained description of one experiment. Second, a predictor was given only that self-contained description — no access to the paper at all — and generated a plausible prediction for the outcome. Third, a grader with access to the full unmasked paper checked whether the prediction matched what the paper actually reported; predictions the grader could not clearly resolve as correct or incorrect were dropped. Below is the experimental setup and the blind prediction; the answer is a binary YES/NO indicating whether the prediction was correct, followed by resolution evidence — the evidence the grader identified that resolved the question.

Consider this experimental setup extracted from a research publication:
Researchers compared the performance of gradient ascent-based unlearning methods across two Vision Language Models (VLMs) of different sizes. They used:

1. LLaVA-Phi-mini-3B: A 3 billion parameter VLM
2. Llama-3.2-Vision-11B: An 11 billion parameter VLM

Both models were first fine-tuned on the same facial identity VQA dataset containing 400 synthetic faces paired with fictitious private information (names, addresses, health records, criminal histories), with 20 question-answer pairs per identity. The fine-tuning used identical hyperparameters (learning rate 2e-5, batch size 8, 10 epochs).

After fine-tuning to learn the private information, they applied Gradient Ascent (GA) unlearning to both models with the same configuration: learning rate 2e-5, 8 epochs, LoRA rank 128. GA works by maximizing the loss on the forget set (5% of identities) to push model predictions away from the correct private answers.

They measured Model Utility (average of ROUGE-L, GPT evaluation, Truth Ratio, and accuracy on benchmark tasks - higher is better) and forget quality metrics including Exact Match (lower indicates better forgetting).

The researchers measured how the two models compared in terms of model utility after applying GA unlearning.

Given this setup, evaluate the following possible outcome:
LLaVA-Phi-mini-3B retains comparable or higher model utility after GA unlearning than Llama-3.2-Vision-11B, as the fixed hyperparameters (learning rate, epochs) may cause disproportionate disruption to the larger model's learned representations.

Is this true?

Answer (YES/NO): YES